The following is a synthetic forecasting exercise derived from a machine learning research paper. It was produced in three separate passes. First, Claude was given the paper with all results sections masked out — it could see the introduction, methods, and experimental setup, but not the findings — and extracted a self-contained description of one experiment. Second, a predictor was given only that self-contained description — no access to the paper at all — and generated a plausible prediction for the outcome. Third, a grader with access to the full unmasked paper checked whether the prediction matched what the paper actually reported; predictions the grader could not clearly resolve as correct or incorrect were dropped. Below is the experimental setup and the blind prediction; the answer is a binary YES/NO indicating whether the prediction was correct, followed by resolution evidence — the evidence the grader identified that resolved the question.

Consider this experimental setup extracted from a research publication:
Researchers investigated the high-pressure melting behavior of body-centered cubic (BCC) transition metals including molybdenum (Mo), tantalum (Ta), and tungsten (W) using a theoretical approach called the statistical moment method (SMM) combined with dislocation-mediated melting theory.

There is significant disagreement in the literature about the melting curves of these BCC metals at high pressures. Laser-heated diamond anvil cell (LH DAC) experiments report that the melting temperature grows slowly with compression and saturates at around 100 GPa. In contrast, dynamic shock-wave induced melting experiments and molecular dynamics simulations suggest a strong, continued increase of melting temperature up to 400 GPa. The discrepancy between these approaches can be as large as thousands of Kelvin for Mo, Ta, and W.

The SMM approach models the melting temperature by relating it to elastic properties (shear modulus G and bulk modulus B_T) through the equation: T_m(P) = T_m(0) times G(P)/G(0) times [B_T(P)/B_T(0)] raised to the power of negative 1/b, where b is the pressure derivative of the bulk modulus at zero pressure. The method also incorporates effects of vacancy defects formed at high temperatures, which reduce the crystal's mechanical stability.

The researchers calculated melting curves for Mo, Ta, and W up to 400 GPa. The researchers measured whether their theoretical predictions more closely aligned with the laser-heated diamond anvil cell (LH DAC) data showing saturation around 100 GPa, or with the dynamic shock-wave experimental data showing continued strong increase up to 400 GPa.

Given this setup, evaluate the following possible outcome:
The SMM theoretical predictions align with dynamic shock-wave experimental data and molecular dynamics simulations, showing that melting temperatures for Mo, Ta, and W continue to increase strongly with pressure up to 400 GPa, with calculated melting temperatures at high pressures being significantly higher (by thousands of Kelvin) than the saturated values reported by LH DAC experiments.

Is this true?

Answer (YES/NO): YES